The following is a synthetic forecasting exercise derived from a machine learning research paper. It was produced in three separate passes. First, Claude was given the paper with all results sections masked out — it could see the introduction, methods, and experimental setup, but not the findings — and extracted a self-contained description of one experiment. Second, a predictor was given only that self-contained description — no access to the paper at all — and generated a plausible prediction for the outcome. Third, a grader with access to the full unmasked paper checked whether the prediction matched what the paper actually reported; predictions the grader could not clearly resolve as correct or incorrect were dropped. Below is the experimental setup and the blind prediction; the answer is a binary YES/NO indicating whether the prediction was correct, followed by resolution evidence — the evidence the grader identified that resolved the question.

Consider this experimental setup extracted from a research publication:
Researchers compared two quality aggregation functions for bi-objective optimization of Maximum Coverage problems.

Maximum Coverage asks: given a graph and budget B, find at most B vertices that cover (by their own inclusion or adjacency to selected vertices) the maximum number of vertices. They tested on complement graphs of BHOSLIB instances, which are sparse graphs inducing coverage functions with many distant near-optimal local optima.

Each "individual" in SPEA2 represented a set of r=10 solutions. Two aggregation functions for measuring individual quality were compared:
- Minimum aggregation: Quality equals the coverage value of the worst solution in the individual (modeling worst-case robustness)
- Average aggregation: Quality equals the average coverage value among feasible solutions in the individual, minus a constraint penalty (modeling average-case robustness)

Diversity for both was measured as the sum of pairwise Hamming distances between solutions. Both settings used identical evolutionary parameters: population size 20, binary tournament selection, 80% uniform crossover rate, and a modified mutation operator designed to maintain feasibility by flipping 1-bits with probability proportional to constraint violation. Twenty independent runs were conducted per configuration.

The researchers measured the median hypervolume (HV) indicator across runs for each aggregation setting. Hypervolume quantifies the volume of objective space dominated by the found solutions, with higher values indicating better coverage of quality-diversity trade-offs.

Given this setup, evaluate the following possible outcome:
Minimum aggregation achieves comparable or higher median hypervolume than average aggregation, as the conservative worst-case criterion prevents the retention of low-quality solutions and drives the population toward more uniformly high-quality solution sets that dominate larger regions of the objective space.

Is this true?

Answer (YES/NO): YES